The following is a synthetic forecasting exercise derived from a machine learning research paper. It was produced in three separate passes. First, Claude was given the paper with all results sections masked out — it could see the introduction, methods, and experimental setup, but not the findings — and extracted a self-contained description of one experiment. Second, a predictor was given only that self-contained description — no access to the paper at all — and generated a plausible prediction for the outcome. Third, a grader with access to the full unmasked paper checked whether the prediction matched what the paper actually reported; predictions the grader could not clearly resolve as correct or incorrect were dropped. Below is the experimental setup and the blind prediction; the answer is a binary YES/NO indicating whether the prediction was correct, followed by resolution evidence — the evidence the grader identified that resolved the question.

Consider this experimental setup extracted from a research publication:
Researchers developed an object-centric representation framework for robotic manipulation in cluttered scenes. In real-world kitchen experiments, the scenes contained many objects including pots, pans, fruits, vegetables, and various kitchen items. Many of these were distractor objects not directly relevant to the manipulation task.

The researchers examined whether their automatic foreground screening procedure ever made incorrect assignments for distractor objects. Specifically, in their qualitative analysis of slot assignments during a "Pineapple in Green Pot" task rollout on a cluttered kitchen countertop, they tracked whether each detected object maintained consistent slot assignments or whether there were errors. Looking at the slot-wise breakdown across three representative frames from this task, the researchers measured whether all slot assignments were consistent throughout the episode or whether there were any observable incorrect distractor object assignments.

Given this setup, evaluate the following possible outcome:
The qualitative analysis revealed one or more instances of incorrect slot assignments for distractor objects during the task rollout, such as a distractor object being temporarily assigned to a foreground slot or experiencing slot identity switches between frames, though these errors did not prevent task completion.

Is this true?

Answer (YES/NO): YES